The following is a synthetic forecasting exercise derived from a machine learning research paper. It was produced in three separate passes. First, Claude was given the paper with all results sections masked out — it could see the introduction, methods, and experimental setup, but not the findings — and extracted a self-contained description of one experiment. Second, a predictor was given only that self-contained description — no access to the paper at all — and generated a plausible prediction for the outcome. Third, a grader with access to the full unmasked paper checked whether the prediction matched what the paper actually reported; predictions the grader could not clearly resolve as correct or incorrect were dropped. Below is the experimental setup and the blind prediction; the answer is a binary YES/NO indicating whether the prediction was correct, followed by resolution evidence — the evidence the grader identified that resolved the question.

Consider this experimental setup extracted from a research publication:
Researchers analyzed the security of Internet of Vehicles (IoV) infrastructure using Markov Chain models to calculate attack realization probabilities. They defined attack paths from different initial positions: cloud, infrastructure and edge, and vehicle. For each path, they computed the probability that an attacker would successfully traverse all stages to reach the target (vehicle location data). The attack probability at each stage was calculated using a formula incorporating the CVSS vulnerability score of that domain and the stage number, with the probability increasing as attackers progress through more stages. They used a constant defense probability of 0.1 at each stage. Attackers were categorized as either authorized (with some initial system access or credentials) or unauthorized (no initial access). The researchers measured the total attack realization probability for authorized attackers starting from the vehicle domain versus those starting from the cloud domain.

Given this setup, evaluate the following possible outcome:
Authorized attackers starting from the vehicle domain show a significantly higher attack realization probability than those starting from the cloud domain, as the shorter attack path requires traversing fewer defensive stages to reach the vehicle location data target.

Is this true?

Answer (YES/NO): YES